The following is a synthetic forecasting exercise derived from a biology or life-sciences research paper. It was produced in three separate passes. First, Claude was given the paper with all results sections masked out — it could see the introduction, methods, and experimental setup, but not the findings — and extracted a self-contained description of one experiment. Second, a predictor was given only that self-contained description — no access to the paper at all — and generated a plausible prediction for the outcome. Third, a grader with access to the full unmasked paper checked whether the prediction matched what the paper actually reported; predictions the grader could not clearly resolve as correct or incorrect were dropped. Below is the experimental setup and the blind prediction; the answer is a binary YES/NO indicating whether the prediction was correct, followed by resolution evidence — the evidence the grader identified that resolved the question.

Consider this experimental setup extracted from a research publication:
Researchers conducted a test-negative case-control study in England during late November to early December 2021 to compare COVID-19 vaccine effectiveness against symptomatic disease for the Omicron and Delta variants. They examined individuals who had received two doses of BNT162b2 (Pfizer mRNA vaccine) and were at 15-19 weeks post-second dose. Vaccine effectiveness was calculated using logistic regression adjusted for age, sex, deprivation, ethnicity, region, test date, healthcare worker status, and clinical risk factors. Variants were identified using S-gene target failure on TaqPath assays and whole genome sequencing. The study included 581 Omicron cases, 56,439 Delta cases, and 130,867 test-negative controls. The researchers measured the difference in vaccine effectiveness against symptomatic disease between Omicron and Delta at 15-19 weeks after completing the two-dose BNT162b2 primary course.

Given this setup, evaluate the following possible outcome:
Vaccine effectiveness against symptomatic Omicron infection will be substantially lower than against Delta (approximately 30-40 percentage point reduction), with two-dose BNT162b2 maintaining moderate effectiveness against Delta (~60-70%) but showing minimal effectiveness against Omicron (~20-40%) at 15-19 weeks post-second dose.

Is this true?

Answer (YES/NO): YES